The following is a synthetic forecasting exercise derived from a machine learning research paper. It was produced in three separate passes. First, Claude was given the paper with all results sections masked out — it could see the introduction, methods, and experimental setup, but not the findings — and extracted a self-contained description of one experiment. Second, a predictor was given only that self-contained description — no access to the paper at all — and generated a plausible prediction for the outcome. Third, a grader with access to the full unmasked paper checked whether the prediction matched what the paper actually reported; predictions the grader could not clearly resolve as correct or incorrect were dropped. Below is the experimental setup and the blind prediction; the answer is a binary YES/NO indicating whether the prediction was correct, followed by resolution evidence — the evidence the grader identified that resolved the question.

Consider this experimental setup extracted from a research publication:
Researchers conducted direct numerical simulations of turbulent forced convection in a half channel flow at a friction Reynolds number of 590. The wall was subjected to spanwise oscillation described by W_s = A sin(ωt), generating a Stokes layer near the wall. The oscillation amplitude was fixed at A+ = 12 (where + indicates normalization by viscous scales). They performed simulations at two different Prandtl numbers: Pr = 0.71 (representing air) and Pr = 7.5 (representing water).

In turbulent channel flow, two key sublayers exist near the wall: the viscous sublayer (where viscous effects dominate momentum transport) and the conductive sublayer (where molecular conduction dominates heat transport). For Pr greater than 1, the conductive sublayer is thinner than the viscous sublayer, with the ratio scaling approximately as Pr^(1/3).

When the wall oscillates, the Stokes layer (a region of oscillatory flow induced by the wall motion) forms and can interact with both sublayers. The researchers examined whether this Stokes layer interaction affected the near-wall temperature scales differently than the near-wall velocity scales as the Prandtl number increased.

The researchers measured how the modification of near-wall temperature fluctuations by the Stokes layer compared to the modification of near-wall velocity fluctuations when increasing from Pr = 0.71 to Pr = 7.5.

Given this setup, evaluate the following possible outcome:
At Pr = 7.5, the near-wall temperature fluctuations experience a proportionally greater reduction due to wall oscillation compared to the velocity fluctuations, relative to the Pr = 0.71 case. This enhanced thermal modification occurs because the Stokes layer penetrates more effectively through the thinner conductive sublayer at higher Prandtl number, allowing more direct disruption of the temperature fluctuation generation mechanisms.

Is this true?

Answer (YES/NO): NO